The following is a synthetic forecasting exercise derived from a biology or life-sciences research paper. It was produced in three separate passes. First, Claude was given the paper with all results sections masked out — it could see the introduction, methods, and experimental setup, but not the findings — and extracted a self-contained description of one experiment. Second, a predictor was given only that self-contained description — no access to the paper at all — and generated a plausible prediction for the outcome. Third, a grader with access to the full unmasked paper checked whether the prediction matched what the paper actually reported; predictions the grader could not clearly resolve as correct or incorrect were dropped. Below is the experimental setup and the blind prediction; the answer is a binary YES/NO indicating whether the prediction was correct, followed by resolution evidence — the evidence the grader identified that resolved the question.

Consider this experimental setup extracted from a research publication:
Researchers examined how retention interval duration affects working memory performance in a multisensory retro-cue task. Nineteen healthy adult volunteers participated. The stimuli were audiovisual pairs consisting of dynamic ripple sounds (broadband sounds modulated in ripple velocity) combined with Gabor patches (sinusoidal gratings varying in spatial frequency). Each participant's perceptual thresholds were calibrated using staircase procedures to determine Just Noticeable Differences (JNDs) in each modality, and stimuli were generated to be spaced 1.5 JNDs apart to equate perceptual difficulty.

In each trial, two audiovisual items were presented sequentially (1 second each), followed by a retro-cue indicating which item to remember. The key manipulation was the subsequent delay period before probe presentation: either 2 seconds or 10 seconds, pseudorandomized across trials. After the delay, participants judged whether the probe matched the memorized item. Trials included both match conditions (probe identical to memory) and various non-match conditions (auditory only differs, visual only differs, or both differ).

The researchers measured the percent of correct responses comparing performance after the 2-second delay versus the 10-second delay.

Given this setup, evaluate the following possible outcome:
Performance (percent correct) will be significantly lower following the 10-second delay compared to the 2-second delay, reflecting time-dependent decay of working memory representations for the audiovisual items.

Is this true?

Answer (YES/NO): YES